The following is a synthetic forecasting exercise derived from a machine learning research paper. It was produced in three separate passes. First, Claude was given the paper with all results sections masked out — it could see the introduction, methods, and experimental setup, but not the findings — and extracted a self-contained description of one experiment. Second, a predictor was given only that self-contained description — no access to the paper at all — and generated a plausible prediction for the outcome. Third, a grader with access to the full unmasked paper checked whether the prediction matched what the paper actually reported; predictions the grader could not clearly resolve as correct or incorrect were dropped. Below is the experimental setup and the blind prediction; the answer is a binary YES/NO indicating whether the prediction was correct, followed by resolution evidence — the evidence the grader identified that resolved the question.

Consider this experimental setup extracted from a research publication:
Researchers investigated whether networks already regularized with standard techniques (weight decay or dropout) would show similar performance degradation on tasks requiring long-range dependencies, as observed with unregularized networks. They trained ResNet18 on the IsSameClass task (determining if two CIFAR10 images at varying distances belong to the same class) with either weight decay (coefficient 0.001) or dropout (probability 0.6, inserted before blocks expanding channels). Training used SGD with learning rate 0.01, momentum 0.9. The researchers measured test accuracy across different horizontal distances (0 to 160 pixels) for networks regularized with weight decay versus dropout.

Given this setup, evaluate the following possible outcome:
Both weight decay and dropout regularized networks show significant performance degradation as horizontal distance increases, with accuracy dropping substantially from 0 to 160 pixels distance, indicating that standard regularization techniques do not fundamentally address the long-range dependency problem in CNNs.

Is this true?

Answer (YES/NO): YES